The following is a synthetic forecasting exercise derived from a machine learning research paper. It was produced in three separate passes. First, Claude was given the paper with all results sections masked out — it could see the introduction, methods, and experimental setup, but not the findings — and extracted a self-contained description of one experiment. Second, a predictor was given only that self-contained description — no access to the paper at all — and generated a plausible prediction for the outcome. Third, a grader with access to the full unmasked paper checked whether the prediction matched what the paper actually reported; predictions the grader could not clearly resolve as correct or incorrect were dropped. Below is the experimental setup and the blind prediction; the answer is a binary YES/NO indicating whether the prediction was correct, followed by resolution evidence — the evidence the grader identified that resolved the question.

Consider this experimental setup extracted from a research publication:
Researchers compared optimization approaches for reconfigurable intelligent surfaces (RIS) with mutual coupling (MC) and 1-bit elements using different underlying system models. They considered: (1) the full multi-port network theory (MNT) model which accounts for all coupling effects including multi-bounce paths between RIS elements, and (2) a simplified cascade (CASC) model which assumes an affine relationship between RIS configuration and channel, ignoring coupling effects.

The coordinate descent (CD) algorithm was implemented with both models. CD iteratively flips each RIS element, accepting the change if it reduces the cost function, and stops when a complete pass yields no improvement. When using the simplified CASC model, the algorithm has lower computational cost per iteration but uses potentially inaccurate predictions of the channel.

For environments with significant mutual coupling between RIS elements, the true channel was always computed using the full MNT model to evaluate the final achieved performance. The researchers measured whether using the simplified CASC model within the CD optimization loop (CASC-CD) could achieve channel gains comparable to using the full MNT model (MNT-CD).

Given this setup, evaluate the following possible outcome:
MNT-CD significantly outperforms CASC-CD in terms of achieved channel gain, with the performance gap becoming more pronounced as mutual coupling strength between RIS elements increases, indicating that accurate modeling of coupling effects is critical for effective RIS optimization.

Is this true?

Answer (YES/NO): YES